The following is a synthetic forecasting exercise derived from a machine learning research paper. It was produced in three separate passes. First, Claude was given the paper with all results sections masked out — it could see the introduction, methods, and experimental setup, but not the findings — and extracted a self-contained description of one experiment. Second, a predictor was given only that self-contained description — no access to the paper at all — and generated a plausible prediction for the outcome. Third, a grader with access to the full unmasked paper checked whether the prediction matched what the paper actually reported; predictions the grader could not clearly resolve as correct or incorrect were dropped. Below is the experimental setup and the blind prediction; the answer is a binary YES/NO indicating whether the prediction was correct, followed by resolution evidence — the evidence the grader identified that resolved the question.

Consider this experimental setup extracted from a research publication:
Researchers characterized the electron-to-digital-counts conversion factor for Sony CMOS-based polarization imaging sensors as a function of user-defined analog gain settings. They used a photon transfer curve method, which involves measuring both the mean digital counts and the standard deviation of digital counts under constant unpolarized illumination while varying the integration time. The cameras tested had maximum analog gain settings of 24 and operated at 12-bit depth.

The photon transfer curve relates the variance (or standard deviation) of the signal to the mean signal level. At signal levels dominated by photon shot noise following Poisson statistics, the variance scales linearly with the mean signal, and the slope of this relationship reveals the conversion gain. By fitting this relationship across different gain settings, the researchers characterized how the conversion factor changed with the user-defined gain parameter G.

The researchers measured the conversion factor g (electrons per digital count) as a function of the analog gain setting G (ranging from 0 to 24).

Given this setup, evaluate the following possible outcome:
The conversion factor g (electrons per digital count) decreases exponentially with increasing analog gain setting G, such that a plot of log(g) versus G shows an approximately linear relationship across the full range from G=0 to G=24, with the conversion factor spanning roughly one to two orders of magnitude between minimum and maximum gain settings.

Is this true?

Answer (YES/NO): NO